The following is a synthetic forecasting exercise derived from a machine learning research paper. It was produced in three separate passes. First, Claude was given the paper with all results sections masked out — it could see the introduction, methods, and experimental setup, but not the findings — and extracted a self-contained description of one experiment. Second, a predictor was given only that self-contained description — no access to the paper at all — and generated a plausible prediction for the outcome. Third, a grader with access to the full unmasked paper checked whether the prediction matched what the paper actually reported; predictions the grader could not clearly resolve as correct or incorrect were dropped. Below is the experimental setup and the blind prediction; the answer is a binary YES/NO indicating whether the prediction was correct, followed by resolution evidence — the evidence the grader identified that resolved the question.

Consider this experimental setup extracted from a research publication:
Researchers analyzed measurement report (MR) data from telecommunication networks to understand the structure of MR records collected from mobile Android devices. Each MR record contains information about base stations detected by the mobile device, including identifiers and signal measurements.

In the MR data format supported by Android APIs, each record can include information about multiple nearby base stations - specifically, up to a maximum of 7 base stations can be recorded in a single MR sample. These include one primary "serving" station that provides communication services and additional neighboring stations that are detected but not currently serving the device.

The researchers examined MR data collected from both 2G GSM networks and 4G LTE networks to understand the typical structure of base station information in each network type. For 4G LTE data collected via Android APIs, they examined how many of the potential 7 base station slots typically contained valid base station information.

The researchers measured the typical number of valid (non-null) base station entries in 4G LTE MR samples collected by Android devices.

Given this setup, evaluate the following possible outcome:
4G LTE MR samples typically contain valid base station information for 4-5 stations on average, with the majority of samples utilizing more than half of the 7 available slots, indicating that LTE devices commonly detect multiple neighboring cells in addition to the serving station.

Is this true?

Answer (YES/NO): NO